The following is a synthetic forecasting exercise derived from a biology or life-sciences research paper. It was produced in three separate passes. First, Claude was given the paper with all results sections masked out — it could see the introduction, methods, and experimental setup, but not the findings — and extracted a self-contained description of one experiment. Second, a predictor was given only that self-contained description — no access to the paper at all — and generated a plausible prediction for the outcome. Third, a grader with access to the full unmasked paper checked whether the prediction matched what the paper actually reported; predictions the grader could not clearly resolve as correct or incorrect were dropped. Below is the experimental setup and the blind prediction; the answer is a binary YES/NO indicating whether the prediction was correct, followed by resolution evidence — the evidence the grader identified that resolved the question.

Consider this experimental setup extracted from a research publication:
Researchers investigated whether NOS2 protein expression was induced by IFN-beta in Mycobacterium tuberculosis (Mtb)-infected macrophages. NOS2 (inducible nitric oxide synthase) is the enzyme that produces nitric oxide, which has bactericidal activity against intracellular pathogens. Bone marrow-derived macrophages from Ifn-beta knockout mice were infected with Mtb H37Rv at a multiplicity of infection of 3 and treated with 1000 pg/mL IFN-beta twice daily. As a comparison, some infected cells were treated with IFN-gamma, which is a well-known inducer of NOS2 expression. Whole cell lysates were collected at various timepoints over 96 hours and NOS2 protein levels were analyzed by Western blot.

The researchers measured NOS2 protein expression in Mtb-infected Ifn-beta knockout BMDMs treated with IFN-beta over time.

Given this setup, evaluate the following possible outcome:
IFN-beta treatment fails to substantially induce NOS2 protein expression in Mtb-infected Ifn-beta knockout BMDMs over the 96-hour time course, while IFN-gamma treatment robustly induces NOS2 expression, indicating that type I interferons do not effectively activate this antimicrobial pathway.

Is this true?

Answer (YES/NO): NO